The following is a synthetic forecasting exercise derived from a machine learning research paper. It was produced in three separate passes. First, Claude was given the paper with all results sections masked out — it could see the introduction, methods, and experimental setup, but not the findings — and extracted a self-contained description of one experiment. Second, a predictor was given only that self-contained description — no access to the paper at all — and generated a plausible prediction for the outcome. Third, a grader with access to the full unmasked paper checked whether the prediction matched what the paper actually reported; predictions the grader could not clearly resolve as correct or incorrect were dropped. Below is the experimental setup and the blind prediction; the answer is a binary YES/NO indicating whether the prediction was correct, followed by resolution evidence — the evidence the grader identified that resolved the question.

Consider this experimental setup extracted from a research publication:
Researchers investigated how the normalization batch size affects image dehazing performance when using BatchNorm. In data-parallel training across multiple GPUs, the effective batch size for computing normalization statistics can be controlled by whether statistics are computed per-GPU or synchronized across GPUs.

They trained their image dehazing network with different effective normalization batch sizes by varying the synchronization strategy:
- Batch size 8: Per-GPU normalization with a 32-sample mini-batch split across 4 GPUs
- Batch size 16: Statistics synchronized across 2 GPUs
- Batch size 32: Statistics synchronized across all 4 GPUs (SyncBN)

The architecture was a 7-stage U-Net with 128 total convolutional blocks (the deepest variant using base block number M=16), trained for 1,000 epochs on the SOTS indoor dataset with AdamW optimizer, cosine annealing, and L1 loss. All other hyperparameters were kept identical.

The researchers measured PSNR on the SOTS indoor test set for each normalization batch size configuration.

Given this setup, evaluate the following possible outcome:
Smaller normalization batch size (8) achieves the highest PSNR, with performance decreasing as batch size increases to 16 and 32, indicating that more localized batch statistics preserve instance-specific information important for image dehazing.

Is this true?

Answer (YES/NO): NO